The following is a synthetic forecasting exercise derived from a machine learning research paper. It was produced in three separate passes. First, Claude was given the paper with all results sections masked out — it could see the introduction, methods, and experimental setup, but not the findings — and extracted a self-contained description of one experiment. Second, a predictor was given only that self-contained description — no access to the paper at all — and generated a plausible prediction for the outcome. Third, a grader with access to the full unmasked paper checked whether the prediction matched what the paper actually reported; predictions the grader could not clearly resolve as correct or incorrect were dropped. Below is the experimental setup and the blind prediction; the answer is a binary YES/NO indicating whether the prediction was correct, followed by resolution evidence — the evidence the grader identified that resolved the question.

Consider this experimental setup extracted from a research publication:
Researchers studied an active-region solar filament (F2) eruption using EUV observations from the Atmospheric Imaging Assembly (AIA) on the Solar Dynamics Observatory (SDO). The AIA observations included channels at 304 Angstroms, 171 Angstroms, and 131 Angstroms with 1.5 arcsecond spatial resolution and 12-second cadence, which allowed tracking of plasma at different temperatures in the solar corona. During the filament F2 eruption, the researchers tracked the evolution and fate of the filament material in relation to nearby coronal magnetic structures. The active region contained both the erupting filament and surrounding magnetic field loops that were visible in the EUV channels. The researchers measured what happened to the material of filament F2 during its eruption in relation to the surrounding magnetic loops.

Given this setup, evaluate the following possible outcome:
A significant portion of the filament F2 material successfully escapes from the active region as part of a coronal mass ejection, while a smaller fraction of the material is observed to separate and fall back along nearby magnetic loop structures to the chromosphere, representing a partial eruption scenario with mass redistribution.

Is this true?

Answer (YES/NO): NO